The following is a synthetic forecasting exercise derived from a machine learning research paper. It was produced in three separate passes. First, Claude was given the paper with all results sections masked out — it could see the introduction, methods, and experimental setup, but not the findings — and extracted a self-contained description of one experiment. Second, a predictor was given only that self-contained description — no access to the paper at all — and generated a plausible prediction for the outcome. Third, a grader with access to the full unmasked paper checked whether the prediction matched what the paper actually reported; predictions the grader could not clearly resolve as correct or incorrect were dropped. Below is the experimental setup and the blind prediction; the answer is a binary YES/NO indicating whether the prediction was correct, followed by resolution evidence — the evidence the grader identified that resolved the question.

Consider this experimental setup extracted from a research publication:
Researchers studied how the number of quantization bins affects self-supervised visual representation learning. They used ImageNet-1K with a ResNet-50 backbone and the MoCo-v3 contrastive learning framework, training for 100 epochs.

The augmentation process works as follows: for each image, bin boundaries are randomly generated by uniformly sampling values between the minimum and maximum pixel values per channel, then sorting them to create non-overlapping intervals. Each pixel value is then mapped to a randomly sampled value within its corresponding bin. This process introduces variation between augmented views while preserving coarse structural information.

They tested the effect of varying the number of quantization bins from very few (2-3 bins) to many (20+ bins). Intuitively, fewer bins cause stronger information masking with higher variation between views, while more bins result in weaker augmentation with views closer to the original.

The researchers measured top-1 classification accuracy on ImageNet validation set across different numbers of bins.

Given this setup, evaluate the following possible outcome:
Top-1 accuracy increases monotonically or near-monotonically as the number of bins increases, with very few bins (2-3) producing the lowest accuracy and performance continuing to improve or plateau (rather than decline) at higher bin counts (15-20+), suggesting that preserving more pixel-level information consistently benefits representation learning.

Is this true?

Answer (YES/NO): NO